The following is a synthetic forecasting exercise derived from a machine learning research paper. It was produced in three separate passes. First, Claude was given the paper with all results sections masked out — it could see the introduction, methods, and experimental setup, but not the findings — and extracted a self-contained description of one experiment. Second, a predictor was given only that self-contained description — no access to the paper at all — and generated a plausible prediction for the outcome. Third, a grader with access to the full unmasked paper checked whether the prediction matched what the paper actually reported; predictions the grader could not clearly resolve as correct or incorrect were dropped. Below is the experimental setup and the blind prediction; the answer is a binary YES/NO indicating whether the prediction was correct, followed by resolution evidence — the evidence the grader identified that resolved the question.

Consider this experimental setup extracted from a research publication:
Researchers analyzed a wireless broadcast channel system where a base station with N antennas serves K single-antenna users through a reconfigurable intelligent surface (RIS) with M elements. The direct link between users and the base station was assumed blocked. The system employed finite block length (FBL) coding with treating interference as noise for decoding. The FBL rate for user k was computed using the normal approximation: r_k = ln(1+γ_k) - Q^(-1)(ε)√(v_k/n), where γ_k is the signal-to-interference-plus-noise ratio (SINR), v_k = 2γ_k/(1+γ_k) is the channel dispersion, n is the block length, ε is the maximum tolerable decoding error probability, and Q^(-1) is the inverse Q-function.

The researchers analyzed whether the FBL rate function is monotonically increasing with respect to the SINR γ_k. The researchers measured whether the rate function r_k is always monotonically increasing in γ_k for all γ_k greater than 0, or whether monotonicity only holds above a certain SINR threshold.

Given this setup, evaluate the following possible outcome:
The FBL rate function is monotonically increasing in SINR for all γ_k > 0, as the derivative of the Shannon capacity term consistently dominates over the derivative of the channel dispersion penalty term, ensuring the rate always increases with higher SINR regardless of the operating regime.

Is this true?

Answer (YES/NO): NO